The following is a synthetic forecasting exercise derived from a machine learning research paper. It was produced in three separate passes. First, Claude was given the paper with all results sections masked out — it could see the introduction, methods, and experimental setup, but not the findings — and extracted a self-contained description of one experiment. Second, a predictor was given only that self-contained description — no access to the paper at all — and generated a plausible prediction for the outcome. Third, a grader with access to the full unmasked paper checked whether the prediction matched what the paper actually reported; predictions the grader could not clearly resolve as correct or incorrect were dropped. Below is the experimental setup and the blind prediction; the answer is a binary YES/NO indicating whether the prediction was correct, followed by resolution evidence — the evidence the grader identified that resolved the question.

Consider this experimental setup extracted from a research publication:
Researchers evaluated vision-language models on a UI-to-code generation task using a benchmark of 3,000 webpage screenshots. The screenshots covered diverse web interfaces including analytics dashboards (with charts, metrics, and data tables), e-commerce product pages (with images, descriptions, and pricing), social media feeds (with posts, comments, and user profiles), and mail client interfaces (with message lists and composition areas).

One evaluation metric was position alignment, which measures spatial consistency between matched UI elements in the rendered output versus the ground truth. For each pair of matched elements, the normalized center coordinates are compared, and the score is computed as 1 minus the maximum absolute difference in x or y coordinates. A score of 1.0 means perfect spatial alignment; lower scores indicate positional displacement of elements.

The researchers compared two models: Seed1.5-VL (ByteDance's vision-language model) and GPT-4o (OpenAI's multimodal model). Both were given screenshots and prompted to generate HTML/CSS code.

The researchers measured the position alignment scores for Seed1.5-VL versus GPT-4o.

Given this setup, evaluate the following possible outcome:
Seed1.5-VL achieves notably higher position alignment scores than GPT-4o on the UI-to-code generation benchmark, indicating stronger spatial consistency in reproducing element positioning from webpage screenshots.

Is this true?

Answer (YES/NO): NO